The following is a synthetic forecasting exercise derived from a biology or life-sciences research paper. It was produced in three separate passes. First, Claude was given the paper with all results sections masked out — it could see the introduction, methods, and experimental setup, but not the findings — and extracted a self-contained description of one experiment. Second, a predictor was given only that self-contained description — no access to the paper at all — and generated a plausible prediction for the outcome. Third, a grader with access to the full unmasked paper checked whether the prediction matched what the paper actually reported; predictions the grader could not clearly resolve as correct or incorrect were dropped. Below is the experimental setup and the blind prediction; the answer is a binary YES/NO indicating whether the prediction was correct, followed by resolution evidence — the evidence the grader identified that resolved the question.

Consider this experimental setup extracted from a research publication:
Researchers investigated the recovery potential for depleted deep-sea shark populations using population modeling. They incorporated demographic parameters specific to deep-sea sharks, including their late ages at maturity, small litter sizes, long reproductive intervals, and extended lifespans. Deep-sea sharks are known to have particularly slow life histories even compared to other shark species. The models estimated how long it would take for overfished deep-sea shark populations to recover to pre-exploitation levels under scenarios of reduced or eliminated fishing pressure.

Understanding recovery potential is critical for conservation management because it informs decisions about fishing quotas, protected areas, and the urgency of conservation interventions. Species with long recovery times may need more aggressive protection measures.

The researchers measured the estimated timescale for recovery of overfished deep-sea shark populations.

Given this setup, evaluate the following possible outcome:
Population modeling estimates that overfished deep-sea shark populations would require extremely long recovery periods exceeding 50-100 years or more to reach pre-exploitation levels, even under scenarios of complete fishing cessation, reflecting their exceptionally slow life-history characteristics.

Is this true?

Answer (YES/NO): YES